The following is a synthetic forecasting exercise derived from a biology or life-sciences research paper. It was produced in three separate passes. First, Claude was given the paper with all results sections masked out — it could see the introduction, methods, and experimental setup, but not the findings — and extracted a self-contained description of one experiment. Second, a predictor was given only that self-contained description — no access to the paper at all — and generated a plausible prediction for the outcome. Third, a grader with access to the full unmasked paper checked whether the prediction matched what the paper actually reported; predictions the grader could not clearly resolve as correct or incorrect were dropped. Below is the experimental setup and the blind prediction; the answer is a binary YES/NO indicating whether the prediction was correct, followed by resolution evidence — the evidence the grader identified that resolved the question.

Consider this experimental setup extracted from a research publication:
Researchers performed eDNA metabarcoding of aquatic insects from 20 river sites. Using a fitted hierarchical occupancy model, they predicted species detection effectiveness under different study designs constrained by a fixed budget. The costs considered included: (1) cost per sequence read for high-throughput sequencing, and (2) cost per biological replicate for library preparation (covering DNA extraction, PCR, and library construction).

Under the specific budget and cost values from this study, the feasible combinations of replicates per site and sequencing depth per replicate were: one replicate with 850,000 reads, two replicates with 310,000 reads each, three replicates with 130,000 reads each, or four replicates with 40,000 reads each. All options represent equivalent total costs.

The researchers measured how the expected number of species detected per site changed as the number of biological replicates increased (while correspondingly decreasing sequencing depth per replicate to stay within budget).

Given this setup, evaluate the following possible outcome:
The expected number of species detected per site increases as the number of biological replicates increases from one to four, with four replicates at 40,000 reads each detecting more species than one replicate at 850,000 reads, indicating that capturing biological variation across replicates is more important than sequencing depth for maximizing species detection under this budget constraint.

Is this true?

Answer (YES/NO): YES